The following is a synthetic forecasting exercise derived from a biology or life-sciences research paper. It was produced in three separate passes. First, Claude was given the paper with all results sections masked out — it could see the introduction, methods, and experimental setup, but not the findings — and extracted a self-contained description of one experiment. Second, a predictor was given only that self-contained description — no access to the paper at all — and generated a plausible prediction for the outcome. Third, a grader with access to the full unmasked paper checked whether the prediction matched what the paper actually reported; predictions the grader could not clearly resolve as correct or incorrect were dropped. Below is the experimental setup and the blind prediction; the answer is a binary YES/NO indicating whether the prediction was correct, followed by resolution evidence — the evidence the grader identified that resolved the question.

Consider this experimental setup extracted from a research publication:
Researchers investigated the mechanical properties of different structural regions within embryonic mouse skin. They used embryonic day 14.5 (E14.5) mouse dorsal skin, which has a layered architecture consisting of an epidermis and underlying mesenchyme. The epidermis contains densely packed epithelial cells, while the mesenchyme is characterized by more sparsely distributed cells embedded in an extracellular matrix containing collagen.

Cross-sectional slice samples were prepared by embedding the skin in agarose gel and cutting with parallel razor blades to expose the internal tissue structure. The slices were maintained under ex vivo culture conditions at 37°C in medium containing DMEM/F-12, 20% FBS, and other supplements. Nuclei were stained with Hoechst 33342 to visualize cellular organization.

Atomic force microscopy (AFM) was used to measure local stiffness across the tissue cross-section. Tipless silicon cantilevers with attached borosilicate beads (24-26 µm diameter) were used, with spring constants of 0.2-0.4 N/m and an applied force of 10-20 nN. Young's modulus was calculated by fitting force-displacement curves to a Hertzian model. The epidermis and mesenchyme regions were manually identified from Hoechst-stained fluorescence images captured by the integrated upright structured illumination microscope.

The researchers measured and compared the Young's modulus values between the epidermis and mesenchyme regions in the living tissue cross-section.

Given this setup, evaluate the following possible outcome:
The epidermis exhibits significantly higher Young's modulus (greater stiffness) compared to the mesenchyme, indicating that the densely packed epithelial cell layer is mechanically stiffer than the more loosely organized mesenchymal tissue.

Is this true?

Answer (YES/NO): YES